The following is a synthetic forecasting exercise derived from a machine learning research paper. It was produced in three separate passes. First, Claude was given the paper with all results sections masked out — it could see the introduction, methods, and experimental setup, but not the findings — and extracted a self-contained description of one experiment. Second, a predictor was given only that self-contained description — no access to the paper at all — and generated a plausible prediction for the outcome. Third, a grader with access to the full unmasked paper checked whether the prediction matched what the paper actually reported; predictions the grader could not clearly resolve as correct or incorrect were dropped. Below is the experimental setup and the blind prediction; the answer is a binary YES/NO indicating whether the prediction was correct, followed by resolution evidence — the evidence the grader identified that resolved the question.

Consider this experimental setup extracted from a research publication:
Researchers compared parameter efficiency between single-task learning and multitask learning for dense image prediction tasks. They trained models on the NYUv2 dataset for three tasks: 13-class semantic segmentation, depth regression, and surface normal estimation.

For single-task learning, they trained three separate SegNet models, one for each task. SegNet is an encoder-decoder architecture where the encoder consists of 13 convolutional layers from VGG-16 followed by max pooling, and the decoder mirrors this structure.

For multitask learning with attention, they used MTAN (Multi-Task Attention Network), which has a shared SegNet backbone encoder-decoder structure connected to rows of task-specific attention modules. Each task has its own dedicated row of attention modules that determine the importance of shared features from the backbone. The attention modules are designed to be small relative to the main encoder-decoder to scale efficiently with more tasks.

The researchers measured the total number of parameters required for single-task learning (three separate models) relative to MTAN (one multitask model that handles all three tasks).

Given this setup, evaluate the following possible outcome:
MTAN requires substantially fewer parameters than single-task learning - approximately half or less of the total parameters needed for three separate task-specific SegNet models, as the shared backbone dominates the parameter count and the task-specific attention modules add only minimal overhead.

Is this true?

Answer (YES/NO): NO